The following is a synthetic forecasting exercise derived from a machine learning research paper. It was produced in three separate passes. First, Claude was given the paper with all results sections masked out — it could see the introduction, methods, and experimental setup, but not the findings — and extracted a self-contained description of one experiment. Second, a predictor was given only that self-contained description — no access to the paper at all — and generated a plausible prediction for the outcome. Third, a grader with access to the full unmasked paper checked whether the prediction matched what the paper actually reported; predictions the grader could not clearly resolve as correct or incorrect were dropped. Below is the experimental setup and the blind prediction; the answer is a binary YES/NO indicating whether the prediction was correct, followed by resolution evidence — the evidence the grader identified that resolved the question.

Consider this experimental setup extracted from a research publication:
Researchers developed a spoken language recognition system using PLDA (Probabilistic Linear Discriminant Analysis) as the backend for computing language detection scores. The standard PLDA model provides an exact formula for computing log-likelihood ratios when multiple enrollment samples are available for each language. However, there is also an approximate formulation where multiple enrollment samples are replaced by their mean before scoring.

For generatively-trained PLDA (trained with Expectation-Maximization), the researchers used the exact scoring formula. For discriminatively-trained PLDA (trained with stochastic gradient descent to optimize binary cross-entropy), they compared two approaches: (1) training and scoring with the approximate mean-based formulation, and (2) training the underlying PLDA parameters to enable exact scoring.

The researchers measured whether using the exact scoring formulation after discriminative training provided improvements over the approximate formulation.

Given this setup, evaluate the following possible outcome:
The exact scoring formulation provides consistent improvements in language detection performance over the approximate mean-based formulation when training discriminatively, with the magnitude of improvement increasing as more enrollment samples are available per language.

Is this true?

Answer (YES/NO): NO